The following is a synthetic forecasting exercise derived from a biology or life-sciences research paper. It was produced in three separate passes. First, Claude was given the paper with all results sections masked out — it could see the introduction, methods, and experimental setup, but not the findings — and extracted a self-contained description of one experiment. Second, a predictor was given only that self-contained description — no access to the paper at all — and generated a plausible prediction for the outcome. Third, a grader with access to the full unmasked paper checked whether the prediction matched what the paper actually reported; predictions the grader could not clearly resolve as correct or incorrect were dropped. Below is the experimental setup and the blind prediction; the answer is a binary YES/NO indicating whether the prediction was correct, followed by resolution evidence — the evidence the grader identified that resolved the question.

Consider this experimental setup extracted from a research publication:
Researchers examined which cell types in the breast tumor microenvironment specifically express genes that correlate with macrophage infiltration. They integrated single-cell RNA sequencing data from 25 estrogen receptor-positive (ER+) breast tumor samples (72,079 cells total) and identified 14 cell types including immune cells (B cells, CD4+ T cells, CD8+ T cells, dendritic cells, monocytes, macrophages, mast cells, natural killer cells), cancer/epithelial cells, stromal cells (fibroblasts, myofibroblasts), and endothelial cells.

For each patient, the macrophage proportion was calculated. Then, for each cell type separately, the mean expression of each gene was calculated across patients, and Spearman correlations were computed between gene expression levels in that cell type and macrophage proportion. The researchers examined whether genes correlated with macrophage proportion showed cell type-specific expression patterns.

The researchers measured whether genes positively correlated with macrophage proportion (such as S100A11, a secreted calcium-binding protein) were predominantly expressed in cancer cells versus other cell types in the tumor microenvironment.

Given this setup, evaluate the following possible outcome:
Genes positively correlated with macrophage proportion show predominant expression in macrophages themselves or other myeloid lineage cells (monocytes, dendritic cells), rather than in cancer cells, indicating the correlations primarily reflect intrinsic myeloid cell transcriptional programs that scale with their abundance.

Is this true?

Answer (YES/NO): NO